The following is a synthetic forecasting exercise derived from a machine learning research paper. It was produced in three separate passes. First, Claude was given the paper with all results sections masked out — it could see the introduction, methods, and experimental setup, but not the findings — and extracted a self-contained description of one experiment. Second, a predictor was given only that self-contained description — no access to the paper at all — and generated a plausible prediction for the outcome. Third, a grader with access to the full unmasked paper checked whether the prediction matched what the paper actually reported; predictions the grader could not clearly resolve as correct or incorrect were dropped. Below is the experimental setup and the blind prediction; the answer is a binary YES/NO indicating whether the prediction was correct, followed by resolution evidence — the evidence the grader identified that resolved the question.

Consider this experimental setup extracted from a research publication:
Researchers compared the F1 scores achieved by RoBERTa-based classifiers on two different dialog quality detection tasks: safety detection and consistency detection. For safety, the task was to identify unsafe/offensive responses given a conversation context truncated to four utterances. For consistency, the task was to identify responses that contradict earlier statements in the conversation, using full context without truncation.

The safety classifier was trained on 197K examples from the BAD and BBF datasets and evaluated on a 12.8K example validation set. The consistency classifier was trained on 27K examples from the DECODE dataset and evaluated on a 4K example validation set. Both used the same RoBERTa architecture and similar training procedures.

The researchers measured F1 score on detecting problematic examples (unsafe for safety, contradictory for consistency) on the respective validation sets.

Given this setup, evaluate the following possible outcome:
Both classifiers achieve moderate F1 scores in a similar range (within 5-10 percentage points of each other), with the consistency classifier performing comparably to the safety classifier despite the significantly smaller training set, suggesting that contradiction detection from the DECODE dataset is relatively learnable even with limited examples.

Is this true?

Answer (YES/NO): NO